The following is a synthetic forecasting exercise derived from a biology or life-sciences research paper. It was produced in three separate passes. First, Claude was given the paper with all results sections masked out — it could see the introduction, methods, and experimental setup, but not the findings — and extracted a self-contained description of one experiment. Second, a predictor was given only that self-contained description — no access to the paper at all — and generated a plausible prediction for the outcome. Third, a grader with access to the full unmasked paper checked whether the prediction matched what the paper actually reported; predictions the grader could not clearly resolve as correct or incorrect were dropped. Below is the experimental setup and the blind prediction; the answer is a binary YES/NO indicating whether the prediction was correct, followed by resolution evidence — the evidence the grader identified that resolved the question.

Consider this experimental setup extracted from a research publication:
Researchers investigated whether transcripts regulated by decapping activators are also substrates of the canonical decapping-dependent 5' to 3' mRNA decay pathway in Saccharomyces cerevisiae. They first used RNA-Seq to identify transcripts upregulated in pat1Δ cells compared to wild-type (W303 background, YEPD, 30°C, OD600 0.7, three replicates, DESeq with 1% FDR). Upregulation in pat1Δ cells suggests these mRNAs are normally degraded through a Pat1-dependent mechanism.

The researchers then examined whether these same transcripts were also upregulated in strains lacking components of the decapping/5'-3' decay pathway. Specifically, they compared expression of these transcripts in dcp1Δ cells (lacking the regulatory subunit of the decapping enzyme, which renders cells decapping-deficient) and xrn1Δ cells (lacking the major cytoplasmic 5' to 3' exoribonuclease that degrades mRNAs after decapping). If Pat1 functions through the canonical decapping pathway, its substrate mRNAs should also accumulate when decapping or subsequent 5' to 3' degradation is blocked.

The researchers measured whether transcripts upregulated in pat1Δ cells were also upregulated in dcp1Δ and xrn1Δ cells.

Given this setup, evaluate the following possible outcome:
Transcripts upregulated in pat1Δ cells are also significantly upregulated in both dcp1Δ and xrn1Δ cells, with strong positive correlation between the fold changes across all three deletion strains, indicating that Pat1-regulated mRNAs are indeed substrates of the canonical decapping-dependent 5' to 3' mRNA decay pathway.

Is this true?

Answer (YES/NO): NO